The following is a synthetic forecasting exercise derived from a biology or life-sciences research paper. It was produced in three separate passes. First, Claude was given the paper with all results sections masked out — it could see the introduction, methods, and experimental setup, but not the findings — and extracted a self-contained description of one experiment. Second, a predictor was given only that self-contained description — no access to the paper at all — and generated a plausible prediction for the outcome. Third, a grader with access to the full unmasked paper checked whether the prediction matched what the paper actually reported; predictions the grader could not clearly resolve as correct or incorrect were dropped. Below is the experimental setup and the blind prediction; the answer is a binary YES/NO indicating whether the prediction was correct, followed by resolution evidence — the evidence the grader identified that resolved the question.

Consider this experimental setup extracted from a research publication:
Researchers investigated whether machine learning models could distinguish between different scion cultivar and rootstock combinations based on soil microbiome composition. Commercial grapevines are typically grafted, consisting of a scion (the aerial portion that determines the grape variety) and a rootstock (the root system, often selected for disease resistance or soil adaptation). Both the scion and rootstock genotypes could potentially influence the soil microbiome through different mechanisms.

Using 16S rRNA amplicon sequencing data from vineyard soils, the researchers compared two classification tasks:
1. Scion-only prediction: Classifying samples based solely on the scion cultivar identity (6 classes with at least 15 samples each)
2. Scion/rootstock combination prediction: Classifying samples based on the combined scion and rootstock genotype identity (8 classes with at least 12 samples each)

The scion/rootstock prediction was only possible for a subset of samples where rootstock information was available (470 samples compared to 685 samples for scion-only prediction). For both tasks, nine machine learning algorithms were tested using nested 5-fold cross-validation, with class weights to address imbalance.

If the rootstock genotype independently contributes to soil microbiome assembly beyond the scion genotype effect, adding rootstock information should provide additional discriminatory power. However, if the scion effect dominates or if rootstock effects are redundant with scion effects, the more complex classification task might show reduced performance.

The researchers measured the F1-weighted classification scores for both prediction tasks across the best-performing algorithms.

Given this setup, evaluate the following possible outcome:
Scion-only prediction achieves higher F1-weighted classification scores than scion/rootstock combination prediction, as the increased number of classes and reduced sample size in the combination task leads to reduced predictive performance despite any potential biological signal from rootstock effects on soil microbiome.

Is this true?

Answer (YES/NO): NO